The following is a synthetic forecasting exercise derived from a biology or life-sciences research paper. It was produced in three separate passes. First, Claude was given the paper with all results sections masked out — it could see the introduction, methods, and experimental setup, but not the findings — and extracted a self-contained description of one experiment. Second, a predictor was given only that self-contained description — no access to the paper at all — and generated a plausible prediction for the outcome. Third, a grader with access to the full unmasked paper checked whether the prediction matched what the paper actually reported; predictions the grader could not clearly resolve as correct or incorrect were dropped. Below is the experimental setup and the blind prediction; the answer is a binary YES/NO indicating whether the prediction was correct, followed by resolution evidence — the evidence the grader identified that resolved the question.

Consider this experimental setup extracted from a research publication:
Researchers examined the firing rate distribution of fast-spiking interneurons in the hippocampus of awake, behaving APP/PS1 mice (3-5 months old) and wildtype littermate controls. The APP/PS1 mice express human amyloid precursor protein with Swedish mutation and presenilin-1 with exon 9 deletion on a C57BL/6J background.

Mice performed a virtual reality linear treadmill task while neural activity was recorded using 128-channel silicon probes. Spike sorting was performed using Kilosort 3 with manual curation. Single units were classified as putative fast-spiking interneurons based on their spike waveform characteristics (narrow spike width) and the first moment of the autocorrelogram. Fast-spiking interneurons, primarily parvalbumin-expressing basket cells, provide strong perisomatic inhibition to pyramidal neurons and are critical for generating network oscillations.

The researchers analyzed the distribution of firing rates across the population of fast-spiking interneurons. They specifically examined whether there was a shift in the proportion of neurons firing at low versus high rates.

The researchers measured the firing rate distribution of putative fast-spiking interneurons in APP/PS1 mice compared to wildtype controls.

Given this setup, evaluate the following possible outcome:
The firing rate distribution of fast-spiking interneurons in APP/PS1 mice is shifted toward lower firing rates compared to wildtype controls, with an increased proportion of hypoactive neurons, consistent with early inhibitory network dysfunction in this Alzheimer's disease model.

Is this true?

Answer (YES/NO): YES